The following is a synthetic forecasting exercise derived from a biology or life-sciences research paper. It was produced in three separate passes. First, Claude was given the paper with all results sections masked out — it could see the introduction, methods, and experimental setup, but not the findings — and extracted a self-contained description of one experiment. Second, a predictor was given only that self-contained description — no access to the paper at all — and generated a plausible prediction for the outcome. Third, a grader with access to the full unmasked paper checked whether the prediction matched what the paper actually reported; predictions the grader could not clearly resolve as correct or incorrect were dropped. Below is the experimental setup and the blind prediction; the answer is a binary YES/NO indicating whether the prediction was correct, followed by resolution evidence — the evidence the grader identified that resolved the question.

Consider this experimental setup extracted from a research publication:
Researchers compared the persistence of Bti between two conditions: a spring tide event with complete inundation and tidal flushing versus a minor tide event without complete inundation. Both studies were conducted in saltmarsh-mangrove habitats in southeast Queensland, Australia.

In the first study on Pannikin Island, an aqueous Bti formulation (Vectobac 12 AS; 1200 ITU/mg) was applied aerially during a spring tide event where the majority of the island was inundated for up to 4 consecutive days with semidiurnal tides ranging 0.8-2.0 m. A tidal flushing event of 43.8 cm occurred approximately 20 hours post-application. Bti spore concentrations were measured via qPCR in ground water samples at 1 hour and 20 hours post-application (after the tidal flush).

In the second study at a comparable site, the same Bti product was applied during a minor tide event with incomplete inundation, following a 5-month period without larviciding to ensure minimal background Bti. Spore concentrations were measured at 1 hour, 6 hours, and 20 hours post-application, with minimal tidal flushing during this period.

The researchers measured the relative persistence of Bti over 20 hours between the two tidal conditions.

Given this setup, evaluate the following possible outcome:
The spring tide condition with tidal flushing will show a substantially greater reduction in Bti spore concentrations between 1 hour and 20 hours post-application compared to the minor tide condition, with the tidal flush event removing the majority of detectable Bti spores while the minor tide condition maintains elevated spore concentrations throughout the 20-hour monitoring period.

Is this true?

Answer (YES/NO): NO